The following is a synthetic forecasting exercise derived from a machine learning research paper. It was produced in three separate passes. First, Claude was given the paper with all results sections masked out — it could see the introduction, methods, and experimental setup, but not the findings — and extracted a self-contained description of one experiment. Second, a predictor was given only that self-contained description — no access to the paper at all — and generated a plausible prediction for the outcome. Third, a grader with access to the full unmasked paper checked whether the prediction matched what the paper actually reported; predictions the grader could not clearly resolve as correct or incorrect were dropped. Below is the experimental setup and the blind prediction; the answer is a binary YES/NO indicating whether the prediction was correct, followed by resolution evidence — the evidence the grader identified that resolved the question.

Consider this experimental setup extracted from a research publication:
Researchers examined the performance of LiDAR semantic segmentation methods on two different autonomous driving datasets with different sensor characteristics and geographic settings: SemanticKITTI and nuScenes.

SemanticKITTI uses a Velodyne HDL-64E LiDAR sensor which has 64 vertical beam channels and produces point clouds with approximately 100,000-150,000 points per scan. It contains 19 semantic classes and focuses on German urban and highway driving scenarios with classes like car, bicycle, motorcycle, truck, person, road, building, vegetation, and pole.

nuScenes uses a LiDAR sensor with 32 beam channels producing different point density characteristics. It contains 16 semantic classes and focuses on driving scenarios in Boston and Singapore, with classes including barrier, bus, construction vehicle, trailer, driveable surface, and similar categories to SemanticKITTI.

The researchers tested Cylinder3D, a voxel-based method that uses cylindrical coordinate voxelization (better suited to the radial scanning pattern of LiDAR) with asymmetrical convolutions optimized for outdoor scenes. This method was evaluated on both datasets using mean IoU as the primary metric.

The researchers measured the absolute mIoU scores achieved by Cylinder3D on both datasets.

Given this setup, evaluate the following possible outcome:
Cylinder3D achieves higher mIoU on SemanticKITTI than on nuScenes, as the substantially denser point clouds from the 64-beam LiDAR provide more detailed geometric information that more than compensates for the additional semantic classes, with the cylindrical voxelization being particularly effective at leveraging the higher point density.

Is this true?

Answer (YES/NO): NO